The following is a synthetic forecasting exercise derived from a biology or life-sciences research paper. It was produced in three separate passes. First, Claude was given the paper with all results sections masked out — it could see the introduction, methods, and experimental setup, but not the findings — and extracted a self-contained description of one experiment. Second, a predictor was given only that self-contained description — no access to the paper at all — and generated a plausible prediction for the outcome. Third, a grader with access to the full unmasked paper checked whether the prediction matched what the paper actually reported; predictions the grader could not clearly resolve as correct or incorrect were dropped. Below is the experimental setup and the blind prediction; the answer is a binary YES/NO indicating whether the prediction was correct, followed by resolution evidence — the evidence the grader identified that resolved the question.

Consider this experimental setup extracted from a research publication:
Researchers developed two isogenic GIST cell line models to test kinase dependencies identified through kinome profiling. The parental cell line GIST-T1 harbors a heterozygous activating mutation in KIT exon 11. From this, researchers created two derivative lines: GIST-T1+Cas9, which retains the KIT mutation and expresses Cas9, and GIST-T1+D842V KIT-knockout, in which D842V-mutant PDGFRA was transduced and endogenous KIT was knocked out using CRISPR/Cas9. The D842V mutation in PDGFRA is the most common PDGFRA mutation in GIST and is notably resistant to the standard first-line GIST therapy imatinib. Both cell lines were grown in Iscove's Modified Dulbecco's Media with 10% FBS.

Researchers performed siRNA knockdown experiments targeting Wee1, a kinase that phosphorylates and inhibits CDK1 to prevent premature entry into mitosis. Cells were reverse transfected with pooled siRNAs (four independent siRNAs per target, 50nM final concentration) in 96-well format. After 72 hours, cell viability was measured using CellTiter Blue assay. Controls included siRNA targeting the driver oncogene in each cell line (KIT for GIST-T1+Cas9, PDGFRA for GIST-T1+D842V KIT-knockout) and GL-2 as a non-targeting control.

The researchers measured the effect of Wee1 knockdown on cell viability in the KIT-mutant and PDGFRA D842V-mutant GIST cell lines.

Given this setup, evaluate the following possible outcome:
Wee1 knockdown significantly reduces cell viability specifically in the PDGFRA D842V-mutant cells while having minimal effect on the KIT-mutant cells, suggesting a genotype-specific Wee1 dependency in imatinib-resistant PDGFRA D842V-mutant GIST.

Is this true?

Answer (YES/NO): NO